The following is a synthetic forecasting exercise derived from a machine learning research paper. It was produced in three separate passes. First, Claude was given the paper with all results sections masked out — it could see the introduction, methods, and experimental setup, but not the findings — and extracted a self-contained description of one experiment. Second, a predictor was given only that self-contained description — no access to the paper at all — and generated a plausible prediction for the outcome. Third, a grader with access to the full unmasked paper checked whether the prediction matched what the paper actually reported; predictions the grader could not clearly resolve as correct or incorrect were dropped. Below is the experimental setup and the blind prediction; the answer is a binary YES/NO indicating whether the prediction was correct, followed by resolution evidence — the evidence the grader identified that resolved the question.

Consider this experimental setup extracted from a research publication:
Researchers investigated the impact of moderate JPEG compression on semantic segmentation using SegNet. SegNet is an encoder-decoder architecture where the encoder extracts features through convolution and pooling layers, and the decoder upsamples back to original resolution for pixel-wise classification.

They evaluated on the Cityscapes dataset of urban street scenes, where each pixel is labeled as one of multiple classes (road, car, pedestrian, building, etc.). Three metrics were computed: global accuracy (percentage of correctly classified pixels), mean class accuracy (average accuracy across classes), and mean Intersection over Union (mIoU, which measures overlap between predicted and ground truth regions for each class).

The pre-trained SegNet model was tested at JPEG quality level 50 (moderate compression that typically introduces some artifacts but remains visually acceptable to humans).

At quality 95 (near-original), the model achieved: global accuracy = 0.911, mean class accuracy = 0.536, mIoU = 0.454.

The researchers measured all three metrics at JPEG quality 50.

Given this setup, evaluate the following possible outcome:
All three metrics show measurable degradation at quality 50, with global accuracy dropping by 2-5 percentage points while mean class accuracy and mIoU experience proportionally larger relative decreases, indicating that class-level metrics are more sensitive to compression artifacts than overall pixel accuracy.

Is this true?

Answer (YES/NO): NO